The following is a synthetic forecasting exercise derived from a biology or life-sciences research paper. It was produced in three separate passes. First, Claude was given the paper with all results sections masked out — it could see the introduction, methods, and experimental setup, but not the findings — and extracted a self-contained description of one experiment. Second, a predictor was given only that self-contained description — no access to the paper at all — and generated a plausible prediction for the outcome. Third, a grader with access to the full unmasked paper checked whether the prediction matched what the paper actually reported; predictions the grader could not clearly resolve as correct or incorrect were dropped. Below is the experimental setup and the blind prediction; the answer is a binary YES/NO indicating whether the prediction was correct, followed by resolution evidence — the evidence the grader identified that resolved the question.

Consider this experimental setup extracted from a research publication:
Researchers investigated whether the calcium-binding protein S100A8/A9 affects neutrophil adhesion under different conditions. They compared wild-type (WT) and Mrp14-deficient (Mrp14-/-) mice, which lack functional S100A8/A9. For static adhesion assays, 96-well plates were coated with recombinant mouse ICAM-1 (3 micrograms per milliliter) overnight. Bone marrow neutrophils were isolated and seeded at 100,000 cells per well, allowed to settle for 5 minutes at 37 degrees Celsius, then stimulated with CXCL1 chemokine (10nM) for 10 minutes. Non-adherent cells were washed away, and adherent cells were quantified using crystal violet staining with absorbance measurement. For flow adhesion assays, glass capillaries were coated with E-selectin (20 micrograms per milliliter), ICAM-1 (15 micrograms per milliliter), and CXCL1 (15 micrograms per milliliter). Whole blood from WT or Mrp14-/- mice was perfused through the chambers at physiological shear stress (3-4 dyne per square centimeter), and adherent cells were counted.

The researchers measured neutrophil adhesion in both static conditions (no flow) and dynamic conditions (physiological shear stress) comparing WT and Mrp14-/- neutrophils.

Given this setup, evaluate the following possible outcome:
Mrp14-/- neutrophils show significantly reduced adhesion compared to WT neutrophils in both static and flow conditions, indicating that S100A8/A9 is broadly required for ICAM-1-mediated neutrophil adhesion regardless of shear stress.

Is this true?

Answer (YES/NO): NO